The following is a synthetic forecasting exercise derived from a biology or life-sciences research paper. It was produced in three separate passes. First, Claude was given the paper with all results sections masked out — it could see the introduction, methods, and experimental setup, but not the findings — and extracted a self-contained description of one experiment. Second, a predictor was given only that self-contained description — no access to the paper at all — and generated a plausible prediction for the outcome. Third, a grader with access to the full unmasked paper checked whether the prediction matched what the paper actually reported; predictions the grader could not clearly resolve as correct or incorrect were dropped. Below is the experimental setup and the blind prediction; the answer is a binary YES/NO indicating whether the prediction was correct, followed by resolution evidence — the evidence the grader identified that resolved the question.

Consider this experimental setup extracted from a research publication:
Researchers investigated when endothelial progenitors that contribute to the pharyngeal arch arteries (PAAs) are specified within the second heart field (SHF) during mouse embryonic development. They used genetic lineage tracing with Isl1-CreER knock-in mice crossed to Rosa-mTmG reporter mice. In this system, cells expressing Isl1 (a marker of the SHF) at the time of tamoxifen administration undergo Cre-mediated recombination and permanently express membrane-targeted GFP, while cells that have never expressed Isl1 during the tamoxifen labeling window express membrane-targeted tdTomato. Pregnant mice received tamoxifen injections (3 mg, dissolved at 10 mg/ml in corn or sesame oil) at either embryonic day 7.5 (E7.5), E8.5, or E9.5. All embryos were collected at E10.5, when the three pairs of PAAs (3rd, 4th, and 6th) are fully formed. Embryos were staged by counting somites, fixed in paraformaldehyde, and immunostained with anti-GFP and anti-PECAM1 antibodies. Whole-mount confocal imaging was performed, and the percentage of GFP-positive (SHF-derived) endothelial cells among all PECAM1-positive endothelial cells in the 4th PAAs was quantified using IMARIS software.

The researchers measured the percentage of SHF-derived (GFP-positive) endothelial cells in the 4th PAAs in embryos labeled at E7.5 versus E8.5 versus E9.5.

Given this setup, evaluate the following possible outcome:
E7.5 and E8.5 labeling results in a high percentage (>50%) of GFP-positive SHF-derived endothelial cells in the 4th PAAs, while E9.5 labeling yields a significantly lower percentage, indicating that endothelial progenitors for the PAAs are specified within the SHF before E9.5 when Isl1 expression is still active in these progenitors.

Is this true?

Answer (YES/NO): NO